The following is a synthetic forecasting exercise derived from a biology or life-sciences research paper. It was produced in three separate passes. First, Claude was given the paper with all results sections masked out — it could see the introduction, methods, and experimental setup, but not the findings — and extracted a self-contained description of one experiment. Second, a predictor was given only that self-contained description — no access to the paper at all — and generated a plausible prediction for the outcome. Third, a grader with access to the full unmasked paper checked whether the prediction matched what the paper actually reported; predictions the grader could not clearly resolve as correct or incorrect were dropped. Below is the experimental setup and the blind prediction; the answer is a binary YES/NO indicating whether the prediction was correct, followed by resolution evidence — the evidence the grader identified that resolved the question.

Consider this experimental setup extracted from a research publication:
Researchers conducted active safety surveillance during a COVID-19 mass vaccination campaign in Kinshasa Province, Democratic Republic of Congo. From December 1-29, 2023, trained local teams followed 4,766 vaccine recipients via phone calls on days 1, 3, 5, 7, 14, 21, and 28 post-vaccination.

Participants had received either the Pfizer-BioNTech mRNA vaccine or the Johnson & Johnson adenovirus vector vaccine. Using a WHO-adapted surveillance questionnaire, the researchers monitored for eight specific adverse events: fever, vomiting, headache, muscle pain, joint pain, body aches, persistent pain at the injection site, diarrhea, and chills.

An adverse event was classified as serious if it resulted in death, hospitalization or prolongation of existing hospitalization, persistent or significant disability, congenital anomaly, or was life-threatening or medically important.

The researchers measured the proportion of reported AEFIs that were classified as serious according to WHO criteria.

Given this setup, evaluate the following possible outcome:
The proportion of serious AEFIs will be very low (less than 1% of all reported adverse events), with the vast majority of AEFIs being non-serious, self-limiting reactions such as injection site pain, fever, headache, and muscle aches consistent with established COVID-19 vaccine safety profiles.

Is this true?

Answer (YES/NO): YES